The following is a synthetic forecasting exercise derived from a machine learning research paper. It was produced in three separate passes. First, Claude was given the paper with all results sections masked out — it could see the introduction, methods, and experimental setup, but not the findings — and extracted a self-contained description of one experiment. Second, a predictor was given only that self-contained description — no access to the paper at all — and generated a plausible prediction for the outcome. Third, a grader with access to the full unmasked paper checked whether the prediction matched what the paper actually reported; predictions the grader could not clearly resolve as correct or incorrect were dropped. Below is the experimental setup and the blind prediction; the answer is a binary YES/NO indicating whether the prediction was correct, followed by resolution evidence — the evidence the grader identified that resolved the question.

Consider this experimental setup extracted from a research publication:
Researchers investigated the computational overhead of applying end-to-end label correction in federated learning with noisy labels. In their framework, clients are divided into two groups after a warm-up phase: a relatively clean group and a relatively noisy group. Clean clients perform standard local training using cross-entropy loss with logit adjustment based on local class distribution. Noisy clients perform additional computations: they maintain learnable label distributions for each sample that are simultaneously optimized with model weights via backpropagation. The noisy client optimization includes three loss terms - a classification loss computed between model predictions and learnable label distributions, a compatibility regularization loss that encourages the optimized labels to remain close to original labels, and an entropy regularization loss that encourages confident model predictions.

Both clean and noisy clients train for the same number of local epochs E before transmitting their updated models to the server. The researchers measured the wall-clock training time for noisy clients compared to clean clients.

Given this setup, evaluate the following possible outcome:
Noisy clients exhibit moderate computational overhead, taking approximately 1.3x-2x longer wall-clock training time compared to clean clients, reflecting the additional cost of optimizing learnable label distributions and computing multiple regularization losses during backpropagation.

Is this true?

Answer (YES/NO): YES